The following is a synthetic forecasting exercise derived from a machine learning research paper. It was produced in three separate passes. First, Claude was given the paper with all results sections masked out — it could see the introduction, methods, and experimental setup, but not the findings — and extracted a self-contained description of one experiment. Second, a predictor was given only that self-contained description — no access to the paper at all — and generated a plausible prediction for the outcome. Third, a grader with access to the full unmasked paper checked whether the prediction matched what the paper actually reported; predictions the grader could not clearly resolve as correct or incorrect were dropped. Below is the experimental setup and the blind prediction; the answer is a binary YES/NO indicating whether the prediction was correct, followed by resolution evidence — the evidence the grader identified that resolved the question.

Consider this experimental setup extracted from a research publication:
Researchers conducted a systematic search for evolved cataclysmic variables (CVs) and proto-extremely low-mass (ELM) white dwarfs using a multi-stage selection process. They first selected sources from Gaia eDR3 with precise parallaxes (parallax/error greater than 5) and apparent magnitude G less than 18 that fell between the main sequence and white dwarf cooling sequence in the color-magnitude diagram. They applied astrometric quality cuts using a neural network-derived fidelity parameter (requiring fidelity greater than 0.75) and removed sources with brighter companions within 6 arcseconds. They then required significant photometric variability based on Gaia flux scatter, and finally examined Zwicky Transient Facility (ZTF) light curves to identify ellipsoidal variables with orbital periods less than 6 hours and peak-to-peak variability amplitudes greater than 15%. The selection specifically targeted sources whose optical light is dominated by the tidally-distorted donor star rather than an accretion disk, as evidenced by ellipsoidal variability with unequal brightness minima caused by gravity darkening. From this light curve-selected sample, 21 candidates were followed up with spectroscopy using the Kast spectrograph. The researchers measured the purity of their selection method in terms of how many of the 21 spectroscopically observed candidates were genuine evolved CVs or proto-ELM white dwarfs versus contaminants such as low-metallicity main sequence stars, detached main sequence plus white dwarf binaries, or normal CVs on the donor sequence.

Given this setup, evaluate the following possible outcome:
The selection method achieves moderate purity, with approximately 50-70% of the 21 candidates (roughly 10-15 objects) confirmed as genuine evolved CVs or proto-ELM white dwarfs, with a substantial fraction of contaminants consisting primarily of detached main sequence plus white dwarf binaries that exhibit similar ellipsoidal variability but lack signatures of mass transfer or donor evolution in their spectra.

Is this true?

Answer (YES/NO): NO